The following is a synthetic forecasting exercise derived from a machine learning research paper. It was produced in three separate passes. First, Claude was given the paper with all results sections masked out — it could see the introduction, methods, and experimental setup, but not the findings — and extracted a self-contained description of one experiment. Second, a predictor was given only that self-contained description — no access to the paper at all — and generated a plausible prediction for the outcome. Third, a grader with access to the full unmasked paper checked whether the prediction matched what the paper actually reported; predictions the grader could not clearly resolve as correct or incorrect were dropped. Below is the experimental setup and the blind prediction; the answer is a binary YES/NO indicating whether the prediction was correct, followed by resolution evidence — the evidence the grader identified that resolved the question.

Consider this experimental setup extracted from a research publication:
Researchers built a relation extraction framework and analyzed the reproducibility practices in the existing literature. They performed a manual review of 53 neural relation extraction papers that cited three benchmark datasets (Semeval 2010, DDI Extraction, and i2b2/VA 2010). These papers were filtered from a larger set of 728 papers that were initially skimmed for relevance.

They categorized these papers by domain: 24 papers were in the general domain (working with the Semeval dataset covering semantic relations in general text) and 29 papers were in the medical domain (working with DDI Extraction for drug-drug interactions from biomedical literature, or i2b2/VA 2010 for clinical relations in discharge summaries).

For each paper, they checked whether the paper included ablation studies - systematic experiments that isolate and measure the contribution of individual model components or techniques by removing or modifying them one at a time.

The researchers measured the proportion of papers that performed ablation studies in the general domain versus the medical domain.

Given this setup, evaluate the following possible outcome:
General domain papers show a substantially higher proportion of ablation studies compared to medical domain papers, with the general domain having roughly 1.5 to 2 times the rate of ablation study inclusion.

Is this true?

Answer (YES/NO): NO